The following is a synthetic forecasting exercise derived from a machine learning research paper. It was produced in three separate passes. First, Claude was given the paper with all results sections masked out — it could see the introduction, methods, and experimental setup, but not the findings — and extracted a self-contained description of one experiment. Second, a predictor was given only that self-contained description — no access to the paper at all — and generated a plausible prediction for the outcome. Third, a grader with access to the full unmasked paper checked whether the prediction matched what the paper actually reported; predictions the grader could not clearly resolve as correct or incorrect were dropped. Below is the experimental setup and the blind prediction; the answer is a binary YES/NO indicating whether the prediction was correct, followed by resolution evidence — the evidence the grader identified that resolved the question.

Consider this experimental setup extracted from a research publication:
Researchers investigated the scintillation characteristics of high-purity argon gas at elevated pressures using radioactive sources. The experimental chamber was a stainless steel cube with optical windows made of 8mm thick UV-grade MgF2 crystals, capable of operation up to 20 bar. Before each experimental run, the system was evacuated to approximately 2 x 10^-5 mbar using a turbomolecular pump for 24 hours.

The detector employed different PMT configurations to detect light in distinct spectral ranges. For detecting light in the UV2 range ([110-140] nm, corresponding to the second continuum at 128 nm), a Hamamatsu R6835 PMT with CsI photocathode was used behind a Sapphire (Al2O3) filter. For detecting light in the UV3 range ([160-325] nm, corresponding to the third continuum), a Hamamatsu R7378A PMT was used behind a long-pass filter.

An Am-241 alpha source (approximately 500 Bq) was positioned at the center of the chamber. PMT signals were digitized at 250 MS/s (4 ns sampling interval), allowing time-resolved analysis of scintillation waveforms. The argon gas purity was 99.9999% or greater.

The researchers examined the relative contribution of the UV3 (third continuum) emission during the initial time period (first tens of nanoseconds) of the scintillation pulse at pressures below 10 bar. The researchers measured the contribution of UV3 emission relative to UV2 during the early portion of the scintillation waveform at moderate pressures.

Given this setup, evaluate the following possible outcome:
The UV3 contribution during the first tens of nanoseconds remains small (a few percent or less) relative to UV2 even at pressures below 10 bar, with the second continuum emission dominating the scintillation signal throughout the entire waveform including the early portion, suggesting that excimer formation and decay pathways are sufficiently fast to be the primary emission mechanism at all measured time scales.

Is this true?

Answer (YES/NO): NO